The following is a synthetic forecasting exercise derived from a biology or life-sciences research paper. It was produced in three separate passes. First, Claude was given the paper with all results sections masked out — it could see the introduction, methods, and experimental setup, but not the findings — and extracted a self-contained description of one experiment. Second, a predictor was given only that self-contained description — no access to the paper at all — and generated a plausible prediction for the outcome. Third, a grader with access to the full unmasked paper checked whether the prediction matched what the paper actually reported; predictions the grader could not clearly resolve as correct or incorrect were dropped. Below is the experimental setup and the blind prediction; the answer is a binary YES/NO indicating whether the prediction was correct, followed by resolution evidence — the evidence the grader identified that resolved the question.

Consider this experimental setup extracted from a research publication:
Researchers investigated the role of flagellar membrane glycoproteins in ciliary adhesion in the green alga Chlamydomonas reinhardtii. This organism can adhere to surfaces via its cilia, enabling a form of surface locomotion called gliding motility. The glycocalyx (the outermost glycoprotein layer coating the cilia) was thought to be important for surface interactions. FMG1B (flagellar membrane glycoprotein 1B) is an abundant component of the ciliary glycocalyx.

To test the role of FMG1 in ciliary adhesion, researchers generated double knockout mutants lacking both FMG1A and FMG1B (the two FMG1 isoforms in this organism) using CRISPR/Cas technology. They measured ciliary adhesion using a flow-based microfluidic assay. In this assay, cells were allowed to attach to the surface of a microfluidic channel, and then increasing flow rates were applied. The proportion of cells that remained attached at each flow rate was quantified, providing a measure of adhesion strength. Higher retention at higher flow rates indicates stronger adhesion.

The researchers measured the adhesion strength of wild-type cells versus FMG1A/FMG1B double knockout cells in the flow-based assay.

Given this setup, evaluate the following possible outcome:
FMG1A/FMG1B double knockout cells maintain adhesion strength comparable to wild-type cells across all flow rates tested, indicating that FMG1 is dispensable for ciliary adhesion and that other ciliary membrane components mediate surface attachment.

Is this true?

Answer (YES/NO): NO